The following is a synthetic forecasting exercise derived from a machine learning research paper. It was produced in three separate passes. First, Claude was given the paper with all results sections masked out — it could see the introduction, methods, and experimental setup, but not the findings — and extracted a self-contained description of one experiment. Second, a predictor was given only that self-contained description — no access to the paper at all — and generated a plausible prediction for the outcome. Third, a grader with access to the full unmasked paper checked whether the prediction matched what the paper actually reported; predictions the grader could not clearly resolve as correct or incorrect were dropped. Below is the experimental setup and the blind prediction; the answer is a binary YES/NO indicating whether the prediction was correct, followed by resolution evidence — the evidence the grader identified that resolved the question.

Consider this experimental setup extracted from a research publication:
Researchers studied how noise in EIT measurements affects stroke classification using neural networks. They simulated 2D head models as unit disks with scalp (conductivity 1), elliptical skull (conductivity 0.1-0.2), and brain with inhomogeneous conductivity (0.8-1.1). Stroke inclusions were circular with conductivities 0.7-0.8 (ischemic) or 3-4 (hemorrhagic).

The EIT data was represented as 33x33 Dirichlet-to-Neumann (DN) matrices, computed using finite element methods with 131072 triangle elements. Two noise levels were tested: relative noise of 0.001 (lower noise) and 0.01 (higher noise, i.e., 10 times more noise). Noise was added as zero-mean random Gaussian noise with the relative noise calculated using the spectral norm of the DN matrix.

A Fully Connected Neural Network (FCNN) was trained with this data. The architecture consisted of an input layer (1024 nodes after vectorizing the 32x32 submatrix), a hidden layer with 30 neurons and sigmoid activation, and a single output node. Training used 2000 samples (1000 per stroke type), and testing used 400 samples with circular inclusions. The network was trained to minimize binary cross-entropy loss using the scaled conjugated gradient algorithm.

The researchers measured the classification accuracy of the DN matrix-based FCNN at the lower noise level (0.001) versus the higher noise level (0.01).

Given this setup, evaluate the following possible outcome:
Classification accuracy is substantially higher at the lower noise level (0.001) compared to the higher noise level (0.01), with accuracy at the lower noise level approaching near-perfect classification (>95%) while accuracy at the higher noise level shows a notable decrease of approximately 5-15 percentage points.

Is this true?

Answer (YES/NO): NO